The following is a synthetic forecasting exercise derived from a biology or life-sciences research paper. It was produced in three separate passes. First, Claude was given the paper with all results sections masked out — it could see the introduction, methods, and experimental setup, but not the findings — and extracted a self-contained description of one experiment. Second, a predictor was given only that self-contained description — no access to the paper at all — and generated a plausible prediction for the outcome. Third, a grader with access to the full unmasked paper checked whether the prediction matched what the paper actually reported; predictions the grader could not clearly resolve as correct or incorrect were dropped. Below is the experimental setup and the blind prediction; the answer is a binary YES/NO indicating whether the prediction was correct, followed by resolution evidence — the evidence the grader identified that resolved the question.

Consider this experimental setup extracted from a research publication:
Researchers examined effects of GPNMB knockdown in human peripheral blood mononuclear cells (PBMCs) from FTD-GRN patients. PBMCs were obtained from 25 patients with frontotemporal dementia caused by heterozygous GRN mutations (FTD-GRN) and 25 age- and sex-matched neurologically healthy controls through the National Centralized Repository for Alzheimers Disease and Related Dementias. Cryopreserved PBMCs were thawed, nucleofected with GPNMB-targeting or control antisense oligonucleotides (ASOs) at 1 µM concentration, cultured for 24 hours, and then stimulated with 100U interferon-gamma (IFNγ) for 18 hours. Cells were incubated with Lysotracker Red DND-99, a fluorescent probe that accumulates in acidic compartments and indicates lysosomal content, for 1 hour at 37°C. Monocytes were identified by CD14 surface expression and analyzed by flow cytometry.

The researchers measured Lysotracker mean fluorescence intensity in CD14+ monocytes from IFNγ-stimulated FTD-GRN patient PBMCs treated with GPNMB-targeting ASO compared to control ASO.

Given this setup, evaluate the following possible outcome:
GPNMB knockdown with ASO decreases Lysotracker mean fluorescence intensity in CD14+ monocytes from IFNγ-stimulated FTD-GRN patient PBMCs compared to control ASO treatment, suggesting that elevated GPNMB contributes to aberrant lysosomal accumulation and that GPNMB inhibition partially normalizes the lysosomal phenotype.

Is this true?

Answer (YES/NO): NO